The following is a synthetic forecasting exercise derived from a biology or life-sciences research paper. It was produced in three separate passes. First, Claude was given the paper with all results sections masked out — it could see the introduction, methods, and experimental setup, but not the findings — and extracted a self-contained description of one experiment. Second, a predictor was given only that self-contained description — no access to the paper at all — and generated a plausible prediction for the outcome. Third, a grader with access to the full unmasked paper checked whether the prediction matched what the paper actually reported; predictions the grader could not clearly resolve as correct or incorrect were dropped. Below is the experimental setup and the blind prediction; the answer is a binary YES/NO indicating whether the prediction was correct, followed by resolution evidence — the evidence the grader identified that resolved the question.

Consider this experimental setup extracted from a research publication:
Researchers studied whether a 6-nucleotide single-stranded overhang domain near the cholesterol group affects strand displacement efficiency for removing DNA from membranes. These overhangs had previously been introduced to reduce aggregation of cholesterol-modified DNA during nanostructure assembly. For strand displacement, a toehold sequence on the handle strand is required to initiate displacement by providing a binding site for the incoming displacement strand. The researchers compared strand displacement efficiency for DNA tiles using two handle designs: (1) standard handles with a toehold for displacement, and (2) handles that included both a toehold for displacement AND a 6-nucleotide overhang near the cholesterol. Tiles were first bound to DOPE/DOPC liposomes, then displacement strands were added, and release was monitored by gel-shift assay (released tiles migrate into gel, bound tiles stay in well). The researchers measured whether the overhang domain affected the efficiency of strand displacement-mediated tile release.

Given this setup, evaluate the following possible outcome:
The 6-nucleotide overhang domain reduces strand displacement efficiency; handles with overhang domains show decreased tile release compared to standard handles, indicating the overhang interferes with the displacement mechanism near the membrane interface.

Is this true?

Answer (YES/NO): YES